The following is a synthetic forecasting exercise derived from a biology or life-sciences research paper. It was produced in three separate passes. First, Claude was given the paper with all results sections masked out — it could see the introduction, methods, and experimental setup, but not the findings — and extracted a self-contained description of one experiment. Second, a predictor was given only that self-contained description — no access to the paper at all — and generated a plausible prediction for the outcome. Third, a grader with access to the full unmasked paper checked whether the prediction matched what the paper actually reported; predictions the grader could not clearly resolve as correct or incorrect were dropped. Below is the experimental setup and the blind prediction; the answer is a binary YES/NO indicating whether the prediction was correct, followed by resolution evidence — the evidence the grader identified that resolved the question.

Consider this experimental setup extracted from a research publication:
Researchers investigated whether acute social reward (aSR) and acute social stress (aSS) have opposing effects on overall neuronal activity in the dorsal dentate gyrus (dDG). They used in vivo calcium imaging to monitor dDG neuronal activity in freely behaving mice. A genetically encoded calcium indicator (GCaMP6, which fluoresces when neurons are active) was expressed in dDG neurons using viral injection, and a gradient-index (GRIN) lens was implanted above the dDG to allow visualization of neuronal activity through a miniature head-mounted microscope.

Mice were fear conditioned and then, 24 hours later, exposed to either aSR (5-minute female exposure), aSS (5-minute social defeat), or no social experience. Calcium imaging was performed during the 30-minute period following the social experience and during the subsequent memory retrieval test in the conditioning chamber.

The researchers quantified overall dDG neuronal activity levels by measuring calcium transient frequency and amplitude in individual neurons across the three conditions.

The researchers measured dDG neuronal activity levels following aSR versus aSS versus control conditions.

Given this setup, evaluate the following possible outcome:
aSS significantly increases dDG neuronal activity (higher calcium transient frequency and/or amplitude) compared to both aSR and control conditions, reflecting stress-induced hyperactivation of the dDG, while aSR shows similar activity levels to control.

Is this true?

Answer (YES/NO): NO